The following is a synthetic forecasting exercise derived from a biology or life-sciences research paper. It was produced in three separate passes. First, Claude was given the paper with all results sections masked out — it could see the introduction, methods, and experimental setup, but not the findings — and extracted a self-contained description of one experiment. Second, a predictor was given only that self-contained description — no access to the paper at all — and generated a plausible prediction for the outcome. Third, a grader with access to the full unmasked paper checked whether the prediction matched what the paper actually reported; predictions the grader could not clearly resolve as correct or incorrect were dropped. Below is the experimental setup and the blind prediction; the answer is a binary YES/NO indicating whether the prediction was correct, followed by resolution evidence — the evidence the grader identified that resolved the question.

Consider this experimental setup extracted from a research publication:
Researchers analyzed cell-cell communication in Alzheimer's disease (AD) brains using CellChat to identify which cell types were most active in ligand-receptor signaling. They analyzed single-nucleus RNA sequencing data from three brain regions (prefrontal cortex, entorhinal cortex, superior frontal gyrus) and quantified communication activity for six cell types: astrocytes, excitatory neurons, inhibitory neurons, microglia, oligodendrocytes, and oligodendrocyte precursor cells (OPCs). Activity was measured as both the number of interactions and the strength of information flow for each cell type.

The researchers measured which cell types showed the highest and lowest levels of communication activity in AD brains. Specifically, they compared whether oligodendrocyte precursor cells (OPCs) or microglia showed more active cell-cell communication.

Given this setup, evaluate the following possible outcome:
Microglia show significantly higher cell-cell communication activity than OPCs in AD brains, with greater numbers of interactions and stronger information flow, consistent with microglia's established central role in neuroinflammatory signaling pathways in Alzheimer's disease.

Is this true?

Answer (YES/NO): NO